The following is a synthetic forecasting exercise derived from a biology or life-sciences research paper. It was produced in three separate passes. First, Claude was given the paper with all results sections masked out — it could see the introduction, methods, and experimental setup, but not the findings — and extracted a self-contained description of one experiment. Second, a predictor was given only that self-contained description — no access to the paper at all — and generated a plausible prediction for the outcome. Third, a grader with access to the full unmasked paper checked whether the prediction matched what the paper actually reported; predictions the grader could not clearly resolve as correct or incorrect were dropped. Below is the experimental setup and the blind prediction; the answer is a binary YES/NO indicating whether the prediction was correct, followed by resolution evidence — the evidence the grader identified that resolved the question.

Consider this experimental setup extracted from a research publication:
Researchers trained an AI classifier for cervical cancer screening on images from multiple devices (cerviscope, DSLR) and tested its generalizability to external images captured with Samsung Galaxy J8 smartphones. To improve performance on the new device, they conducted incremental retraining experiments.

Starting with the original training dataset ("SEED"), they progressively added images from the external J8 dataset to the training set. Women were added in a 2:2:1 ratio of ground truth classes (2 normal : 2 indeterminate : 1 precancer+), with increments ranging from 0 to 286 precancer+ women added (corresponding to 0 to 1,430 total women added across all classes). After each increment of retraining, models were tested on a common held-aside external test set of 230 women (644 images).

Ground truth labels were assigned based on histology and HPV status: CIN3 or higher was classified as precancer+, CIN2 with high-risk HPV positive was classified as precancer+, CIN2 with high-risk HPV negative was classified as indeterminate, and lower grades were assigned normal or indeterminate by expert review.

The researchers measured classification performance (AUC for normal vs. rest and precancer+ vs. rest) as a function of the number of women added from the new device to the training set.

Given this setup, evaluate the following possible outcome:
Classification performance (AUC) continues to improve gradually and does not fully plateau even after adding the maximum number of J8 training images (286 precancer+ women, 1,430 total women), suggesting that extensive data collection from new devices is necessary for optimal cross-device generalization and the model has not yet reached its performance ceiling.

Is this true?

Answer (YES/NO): NO